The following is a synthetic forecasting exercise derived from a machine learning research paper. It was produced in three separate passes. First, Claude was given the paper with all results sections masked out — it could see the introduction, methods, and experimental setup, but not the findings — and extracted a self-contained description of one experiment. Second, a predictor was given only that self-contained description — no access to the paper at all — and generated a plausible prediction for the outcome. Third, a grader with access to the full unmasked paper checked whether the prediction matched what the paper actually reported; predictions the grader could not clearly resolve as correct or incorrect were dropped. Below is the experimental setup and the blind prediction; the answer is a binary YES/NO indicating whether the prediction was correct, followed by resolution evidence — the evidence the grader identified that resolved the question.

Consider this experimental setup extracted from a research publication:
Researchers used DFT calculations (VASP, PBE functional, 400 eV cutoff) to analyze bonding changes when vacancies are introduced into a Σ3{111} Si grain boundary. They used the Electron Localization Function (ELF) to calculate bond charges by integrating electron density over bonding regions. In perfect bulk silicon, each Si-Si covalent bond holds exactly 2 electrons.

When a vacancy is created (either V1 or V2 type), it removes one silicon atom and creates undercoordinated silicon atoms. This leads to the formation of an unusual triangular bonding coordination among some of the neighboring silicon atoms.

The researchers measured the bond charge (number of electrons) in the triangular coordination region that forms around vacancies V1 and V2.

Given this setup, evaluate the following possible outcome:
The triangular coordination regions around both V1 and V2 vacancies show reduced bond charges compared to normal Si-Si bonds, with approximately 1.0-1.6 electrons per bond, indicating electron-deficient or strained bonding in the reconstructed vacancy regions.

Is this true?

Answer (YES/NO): YES